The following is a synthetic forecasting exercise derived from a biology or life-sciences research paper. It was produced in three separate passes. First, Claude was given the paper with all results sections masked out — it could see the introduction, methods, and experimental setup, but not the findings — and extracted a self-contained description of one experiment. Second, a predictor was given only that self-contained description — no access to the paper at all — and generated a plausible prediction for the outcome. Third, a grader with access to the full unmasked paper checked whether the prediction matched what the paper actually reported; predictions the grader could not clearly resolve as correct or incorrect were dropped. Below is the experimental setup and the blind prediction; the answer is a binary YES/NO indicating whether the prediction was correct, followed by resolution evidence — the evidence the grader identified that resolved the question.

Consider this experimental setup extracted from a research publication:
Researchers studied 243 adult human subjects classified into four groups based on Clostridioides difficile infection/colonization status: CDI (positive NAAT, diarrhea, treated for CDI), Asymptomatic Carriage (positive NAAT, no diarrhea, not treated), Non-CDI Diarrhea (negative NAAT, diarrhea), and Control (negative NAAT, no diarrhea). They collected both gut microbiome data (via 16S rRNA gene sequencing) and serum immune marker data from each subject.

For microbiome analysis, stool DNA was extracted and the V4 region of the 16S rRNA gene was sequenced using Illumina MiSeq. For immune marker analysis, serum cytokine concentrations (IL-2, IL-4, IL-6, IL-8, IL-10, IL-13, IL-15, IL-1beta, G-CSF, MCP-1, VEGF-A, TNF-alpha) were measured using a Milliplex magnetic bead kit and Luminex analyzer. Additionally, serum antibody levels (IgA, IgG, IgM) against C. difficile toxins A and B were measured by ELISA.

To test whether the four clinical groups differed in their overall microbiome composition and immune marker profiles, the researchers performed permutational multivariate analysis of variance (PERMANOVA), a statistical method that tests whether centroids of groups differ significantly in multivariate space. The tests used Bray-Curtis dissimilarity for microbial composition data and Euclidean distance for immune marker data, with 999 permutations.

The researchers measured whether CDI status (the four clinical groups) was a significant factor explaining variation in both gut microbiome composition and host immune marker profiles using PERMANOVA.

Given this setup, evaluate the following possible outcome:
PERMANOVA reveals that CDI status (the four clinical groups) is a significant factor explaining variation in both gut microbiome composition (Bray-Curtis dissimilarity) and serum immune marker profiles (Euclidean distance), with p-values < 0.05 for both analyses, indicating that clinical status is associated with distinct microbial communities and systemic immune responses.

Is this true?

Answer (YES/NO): YES